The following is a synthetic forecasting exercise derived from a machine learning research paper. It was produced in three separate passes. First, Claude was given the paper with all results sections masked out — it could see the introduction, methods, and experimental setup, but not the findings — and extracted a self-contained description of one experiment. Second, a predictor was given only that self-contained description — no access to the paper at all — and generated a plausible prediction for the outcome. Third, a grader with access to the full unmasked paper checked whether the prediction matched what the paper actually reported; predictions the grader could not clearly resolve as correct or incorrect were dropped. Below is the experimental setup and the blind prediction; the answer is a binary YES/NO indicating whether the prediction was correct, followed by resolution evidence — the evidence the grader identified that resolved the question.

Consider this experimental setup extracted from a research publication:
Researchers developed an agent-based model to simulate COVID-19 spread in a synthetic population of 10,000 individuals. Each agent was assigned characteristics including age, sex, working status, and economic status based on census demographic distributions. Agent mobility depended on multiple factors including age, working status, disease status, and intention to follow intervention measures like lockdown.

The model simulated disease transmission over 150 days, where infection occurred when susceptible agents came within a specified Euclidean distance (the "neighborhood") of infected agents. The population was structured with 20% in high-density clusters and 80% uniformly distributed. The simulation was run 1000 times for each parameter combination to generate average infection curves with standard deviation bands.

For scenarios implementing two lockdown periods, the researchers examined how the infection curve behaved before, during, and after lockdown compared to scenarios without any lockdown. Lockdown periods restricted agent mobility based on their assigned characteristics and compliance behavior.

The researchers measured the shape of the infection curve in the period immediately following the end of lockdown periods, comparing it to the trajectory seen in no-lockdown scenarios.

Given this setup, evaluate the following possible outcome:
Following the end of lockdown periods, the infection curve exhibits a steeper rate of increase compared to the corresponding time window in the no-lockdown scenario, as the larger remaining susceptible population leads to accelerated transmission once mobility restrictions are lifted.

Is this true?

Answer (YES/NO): NO